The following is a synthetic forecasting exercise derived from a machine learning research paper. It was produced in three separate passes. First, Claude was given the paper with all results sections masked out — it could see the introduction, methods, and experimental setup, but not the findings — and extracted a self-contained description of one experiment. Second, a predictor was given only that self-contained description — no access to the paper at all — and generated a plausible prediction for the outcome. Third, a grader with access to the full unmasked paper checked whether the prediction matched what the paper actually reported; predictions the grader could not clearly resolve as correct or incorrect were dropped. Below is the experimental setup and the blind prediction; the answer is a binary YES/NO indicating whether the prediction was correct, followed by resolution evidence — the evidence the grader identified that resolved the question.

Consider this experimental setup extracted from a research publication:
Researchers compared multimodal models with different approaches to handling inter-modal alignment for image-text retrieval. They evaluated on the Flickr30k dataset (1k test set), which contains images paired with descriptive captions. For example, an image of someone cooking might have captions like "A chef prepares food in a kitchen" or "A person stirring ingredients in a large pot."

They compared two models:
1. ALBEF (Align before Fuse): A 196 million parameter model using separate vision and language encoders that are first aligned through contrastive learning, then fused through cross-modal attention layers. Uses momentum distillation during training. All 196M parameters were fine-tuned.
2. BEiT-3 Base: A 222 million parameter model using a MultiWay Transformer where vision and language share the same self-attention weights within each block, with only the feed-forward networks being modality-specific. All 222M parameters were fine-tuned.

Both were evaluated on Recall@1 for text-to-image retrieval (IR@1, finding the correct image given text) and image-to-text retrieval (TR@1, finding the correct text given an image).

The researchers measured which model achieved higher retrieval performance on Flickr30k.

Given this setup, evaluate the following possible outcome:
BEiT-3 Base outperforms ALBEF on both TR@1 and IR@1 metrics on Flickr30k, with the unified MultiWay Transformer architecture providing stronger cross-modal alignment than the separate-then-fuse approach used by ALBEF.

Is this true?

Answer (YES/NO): YES